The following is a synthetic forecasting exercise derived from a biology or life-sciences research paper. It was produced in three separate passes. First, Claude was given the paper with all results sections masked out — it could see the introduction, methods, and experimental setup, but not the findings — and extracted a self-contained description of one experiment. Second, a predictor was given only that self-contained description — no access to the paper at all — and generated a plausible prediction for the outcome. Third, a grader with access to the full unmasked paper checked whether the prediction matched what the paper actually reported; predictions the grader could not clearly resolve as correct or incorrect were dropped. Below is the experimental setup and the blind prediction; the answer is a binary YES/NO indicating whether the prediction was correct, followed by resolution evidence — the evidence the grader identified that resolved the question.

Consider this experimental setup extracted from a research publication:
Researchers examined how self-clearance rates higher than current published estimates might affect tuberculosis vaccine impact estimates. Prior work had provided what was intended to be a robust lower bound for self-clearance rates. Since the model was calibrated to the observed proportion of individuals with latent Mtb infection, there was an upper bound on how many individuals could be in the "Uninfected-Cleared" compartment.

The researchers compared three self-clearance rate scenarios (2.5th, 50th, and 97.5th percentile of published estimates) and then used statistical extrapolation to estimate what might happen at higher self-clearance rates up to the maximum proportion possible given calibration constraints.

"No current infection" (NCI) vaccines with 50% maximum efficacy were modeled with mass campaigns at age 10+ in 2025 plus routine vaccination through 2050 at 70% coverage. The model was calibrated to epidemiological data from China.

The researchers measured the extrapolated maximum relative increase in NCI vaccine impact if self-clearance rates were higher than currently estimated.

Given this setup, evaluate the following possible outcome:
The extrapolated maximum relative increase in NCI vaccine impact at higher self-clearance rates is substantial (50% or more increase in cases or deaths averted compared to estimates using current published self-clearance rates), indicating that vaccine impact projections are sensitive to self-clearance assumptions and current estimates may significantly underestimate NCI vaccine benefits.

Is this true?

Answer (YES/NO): NO